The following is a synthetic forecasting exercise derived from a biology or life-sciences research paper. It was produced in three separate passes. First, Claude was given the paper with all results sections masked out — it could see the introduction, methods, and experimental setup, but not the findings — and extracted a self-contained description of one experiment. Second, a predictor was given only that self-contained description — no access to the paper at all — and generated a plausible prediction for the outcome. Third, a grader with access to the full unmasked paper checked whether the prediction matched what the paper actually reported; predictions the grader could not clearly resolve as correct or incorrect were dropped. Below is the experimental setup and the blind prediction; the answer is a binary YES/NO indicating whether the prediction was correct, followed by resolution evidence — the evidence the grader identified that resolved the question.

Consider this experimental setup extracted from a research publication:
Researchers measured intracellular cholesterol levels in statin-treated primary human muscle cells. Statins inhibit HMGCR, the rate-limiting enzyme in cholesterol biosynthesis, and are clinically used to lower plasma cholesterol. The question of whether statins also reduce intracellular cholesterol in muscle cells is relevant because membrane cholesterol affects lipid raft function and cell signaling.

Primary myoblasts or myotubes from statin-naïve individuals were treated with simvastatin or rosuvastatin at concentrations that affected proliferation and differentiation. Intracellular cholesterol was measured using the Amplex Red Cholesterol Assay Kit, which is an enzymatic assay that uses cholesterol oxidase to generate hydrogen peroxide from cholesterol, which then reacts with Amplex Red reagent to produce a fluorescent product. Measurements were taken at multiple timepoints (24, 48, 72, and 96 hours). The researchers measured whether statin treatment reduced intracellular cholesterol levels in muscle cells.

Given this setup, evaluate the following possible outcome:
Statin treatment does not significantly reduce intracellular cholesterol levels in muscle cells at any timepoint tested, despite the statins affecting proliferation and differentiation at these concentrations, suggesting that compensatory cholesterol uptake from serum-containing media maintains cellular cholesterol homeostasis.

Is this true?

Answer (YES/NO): NO